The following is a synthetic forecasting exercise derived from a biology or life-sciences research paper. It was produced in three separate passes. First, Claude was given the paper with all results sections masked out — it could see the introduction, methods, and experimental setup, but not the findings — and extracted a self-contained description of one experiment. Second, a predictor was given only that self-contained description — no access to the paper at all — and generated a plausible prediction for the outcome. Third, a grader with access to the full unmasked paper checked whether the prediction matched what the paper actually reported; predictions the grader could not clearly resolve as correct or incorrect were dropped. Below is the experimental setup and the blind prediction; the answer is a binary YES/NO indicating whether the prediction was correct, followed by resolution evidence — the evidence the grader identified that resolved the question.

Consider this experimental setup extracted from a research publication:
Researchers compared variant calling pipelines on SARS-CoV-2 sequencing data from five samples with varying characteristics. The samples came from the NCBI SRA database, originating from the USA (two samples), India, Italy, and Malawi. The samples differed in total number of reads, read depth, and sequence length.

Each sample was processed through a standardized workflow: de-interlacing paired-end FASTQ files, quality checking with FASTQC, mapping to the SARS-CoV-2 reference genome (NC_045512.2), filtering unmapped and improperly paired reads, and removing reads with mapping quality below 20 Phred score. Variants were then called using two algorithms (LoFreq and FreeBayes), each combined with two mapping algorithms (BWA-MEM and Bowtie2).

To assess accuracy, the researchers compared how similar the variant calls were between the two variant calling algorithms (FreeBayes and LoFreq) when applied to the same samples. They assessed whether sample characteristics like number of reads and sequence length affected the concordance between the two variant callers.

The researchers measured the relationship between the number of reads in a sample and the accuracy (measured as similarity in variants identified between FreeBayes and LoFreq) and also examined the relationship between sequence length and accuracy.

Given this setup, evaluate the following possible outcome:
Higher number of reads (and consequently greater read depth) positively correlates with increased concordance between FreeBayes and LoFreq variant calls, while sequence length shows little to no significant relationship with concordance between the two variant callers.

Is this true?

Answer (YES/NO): NO